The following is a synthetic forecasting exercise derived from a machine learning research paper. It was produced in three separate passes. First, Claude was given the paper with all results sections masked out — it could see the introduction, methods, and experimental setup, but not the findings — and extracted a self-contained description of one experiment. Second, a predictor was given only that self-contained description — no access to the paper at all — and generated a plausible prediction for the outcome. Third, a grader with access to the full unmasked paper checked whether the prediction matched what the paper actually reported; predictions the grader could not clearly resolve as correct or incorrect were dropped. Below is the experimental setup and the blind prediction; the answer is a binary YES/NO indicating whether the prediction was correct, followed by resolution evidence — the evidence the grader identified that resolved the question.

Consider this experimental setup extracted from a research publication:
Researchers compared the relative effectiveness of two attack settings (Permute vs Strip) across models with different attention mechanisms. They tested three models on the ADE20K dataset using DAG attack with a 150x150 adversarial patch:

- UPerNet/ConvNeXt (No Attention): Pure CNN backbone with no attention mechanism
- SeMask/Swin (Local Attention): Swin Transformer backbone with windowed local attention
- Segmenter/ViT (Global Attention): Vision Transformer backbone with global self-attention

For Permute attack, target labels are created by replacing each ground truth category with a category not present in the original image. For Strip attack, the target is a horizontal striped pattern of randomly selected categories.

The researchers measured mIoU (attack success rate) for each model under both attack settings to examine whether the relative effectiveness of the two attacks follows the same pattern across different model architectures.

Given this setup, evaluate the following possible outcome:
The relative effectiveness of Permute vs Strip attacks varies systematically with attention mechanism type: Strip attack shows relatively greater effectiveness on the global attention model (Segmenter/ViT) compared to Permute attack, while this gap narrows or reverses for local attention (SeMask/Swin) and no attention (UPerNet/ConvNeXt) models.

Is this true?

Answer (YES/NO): NO